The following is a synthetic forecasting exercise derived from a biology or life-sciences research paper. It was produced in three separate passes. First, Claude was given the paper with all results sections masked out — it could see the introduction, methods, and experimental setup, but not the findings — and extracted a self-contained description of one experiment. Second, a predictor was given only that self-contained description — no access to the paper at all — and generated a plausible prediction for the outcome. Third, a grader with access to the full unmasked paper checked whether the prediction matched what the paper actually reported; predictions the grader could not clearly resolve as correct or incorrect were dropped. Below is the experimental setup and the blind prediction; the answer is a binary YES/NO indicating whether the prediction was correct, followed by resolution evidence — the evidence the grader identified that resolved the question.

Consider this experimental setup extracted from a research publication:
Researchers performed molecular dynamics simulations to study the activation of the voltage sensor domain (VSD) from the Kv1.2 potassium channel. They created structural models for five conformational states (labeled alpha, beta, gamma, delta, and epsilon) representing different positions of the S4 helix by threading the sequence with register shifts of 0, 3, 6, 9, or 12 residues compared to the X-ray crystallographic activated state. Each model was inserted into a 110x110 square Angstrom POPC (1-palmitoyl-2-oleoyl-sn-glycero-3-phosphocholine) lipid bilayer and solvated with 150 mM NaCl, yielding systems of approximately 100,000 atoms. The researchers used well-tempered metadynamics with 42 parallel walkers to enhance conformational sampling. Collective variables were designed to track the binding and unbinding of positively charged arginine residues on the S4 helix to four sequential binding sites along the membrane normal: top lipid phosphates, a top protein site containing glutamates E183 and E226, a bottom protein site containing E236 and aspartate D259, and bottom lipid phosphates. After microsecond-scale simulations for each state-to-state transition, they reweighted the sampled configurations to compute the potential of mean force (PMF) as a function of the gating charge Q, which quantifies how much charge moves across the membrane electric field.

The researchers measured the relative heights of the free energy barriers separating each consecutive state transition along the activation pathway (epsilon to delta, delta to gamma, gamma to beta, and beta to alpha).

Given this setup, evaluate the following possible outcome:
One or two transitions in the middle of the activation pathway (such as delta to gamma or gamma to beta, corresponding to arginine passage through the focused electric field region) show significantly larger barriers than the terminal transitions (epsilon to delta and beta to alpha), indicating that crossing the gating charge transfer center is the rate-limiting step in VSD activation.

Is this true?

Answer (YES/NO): NO